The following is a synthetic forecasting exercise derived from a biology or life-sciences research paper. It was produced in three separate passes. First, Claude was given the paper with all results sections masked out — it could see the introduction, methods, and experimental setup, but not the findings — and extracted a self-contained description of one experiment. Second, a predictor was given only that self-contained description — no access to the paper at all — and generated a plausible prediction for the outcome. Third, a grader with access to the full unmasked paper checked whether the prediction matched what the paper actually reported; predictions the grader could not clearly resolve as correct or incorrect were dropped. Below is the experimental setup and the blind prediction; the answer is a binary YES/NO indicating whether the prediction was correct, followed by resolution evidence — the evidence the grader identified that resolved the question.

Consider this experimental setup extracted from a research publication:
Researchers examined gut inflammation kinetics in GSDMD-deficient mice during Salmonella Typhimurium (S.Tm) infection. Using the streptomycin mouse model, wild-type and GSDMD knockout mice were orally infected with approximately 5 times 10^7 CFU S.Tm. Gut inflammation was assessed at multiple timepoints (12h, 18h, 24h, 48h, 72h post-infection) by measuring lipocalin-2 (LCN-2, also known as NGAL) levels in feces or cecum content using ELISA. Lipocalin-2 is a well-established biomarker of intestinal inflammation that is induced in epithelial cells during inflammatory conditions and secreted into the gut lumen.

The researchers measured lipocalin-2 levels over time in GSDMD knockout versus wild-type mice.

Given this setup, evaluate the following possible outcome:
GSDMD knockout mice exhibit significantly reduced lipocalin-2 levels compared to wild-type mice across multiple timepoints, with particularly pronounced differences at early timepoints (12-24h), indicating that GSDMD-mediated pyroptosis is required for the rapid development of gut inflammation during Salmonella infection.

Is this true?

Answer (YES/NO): NO